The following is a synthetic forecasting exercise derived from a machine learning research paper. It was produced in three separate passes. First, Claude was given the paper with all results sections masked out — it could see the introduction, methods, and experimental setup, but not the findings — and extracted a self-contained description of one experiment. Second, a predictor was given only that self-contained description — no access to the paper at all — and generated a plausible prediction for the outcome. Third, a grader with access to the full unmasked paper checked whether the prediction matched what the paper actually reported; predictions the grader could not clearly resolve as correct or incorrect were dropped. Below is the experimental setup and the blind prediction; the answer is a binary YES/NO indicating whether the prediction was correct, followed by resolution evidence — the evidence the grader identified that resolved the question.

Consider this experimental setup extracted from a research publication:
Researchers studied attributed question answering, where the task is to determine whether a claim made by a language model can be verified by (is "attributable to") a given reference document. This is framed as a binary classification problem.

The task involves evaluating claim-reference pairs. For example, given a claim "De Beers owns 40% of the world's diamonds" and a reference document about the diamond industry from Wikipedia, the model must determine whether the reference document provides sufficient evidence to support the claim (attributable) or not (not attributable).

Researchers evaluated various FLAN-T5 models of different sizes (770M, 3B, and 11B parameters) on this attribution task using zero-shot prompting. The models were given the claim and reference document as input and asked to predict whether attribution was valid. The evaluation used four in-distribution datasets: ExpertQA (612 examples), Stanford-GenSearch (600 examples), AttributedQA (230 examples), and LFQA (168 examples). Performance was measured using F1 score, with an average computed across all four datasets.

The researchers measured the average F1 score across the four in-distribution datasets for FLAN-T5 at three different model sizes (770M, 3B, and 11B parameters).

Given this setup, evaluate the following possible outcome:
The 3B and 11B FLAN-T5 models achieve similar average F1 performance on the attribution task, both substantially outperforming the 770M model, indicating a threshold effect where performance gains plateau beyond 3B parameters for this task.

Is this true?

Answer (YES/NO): NO